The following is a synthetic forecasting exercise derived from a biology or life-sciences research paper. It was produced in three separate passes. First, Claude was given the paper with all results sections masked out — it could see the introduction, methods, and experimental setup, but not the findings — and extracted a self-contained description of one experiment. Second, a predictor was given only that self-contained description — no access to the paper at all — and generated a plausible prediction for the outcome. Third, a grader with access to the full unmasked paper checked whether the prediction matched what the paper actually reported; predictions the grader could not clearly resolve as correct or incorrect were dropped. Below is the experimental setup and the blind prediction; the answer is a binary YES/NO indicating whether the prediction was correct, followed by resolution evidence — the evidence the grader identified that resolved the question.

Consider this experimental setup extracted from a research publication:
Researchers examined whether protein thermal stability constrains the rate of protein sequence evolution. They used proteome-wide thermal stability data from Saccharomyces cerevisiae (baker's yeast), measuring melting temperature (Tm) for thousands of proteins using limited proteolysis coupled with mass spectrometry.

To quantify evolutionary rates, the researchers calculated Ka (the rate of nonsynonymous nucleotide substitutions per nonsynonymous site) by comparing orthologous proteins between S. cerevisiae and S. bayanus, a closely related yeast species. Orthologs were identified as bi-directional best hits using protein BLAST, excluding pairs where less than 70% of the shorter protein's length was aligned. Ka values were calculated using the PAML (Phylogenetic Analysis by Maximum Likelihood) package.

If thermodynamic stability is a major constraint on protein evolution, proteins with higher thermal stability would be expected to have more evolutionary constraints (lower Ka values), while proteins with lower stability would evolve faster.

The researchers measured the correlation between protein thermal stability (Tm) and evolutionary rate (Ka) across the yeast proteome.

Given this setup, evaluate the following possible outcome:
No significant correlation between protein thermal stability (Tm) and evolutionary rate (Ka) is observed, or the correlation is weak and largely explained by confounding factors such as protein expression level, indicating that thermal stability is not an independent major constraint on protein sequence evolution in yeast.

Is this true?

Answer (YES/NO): YES